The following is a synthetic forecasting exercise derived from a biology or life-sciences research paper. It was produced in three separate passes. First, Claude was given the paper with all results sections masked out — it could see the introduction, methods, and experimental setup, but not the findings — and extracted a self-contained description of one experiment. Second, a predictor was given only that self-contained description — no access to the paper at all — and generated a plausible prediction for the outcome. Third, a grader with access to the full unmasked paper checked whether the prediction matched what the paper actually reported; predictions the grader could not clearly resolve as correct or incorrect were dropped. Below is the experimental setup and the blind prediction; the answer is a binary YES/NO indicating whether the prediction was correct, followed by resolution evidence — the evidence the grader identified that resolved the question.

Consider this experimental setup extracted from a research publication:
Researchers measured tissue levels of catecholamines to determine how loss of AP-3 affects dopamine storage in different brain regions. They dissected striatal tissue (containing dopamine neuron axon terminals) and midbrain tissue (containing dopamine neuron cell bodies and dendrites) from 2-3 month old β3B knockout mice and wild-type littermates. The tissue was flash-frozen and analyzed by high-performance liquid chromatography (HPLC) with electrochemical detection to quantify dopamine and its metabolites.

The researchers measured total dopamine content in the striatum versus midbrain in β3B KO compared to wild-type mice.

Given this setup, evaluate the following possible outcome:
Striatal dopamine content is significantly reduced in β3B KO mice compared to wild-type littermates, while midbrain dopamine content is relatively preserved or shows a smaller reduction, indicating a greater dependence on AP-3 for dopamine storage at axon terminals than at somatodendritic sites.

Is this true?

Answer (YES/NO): NO